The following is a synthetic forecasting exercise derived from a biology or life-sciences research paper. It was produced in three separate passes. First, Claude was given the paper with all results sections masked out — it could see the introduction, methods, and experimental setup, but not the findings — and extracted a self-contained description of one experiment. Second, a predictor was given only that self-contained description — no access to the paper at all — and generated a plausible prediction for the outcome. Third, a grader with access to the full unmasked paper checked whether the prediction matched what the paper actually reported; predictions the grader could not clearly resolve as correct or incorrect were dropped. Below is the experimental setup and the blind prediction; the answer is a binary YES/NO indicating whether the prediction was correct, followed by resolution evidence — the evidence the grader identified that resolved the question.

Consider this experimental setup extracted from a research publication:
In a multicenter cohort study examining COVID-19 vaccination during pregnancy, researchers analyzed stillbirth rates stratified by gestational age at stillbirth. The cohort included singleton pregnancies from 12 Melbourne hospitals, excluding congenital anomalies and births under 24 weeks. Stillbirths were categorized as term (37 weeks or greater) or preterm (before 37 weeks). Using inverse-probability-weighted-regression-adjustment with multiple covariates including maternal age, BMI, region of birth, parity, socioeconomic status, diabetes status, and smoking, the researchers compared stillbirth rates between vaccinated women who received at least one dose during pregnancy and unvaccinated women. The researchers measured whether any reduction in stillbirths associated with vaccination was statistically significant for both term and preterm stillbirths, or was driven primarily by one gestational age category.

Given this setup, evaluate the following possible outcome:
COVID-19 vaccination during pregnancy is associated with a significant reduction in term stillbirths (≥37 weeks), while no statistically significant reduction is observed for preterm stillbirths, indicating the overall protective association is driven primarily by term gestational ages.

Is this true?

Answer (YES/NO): NO